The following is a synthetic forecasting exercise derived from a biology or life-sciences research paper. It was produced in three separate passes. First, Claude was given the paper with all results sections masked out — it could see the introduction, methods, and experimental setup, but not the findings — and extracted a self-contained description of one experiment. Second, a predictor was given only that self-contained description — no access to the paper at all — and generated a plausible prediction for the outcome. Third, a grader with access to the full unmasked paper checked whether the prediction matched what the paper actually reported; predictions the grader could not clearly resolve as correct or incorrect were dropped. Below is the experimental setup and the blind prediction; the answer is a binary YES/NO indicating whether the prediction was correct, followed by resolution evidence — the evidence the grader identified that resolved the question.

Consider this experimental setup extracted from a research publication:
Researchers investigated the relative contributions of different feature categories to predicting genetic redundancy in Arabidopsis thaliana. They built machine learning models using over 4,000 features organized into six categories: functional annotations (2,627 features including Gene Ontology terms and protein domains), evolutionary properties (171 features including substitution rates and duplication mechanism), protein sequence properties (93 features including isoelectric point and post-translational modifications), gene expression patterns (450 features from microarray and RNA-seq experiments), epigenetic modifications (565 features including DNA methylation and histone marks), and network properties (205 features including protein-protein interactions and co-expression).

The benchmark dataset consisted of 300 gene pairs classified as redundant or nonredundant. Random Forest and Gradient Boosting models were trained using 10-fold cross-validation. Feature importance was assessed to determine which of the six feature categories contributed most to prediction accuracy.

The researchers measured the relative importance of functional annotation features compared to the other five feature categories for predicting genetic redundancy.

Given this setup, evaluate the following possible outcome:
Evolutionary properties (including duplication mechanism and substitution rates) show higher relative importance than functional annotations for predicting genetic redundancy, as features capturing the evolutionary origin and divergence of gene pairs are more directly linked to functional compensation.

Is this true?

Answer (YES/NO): NO